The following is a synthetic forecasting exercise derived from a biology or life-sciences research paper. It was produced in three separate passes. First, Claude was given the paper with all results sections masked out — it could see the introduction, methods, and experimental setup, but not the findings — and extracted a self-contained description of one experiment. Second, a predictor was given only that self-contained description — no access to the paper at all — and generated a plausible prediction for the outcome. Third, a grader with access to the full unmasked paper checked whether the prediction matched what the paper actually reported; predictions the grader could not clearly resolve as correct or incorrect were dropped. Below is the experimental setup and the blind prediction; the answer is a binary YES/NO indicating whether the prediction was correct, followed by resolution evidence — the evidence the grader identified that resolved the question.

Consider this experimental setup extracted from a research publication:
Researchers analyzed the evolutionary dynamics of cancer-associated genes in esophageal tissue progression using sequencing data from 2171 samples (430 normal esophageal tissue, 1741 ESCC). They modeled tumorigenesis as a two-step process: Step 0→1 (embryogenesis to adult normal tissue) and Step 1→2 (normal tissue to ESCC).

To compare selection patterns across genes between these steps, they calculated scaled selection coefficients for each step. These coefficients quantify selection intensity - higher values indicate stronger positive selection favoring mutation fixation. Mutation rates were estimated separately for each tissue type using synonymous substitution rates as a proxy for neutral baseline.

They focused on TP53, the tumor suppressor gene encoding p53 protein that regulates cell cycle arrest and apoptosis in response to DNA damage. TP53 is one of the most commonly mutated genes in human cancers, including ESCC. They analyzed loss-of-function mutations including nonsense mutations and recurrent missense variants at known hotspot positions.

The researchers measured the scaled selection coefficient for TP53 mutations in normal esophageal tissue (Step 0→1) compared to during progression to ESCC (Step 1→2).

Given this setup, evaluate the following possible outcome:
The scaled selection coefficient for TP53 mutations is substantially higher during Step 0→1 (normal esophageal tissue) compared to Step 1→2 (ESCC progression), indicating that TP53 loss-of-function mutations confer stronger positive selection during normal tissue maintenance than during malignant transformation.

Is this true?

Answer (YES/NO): YES